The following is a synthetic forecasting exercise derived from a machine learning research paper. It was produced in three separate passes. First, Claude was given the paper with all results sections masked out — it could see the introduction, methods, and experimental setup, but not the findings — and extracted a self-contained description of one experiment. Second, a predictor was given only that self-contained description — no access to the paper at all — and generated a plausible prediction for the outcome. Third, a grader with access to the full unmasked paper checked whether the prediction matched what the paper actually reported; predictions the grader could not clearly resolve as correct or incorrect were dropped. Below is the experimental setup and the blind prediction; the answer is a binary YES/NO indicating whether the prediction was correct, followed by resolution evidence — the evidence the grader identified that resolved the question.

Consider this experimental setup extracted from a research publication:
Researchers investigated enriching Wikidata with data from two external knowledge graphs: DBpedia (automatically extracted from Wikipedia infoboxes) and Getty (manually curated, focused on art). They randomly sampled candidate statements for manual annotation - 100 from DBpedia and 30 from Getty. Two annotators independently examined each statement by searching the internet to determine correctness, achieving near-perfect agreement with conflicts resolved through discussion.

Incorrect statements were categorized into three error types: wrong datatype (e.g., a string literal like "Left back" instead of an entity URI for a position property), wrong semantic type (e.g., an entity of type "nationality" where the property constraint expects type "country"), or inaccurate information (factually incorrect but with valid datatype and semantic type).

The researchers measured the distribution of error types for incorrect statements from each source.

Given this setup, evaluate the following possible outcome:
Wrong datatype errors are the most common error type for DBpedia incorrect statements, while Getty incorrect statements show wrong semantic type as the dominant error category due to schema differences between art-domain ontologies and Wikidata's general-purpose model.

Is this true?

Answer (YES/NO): YES